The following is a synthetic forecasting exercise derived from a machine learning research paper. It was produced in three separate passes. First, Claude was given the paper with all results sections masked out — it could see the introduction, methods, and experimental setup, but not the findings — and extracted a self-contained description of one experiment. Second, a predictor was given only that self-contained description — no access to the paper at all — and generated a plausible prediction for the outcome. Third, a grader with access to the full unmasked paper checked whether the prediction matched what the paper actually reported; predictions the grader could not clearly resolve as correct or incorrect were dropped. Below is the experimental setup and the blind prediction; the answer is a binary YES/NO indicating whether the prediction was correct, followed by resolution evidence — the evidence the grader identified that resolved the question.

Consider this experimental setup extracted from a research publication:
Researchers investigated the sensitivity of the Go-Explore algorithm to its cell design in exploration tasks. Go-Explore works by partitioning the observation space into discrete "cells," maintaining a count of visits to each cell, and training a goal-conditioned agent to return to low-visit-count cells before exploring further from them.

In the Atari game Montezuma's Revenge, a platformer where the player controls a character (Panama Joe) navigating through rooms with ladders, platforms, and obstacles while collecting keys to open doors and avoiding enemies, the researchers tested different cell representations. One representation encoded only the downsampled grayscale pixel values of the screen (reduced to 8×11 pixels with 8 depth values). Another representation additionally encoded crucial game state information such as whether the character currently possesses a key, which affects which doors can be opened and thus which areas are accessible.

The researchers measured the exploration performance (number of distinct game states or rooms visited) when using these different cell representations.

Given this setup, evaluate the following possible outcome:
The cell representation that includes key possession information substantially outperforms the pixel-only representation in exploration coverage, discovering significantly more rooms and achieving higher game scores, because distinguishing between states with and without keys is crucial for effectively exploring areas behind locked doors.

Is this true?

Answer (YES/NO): YES